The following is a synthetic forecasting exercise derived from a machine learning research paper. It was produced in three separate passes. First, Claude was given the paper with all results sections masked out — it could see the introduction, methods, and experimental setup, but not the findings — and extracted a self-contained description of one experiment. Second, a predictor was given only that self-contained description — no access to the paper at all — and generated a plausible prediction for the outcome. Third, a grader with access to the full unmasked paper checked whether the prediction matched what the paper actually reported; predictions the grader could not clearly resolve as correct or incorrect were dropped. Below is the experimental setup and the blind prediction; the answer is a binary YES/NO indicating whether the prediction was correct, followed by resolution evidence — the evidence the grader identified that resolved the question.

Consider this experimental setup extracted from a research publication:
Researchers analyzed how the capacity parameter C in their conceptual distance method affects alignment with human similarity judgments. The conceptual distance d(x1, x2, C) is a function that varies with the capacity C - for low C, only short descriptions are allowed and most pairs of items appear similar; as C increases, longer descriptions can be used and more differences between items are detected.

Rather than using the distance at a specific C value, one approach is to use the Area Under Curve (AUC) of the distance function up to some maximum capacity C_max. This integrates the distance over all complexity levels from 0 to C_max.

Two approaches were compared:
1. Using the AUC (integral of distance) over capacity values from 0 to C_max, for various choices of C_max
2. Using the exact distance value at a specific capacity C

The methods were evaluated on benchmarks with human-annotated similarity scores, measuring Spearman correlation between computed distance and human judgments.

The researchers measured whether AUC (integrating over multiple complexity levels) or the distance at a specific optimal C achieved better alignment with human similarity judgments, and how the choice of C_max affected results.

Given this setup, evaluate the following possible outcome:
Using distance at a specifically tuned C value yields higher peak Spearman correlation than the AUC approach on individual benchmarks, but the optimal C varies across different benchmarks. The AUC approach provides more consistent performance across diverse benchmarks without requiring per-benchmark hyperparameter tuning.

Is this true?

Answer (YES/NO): NO